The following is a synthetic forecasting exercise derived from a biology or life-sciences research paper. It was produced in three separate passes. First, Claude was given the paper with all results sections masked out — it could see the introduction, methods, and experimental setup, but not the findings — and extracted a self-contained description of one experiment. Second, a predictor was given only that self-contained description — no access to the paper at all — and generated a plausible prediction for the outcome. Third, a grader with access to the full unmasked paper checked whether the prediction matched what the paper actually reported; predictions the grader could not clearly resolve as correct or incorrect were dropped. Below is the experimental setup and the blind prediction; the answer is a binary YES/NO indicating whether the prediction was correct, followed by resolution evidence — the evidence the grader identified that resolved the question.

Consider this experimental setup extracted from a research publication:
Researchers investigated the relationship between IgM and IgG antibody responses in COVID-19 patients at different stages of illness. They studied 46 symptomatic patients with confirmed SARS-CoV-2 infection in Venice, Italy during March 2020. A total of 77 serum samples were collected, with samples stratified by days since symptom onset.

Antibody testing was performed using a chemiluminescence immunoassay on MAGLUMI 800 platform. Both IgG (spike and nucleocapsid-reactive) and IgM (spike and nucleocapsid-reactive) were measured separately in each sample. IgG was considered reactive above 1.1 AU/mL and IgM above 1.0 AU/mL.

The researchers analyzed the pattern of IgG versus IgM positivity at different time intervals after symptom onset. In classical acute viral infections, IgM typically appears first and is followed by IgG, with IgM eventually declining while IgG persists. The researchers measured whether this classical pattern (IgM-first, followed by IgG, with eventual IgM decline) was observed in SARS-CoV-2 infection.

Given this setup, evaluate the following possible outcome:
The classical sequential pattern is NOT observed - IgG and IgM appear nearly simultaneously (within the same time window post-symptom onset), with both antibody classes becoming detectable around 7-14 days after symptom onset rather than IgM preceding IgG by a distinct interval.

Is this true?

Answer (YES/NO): YES